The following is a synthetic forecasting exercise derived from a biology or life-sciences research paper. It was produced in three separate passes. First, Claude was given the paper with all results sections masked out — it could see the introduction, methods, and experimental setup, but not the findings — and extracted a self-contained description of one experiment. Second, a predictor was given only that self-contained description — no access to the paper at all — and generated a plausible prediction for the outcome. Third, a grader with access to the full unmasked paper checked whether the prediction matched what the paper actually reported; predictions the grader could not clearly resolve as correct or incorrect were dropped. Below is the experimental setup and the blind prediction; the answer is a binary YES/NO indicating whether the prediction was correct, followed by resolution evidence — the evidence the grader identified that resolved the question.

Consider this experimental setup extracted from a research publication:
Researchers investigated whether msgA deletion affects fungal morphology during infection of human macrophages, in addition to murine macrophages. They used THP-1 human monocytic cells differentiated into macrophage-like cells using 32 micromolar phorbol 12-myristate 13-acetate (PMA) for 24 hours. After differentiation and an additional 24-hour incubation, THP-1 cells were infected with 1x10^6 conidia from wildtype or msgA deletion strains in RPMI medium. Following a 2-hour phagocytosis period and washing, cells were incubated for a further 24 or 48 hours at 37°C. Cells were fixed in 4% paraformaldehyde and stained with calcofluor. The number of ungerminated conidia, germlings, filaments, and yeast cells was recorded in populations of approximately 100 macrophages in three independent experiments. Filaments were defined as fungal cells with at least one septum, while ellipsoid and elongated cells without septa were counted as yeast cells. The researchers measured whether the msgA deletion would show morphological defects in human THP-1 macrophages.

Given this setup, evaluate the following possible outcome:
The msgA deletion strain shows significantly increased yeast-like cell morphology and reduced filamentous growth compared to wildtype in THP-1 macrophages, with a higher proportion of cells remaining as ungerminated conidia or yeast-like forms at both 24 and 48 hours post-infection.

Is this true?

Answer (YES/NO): NO